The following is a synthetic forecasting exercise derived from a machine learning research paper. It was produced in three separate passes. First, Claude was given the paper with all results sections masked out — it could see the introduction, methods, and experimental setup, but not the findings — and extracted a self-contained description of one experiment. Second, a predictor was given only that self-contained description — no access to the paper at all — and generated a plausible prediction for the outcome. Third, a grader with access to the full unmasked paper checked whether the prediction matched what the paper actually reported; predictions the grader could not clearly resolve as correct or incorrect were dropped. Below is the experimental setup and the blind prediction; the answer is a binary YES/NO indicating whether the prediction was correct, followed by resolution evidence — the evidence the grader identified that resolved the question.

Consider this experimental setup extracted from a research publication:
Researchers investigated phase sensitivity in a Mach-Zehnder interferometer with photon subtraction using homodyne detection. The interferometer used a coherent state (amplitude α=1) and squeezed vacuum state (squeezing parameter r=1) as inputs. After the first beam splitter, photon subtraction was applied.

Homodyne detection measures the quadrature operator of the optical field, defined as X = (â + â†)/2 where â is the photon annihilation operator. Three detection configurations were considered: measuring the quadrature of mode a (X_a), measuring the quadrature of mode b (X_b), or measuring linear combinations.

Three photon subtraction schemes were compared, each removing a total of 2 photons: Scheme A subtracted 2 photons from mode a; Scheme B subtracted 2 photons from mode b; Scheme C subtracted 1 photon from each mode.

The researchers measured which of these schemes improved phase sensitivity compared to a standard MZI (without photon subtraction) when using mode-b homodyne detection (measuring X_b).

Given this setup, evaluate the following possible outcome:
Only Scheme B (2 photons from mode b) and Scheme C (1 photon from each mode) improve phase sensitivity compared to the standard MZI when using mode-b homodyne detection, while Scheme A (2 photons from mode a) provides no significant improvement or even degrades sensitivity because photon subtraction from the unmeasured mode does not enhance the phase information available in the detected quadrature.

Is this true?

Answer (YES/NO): NO